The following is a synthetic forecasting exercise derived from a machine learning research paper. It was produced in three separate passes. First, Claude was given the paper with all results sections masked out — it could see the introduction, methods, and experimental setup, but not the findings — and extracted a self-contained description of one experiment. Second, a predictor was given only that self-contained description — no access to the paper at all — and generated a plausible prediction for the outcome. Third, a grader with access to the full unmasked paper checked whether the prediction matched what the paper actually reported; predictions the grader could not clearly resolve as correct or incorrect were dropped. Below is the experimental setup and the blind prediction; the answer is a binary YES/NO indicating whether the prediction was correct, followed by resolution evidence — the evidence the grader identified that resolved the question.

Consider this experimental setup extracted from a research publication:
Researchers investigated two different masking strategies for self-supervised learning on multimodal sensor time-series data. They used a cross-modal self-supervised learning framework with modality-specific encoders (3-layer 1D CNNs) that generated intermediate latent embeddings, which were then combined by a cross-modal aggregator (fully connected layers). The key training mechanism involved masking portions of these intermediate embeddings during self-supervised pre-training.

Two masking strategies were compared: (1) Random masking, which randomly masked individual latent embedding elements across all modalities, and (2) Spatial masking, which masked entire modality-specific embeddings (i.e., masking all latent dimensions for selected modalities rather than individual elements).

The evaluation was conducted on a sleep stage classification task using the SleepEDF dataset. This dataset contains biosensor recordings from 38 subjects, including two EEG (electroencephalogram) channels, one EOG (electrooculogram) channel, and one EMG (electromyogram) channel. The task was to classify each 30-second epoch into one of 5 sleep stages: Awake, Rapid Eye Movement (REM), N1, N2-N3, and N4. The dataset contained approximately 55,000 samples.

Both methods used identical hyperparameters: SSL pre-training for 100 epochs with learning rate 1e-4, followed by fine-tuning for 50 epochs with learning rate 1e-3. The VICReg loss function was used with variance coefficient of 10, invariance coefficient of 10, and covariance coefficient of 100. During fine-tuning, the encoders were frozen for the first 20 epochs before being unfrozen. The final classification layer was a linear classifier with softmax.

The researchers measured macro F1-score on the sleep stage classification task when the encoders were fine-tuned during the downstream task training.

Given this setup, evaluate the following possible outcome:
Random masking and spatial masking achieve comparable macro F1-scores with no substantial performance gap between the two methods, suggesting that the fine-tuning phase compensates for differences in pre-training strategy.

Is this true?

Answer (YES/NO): NO